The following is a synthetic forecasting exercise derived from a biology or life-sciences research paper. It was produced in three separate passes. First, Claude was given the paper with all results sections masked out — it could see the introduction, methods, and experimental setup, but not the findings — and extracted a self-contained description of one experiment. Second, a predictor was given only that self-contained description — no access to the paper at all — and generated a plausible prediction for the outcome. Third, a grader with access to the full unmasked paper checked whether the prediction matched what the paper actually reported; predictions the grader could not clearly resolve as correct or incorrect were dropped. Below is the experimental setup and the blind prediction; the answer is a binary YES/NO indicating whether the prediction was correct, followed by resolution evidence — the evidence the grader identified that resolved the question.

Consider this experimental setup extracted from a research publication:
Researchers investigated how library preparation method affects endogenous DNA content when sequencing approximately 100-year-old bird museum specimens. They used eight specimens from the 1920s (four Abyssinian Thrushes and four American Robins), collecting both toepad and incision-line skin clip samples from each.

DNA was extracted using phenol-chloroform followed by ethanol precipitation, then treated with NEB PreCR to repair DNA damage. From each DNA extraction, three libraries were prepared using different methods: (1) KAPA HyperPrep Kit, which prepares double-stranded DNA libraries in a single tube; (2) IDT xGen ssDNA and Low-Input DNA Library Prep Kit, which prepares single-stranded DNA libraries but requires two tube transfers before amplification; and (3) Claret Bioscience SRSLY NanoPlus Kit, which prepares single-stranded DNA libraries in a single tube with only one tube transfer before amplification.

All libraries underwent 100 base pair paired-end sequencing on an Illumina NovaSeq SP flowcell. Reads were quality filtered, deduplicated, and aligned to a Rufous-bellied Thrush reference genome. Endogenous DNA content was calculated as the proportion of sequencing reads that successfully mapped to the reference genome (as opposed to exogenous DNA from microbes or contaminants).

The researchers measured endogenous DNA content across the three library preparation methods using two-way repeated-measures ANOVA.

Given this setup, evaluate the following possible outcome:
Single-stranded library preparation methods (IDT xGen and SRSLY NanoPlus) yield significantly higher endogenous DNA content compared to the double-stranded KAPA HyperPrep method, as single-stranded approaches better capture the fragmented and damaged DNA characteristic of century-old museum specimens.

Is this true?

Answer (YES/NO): NO